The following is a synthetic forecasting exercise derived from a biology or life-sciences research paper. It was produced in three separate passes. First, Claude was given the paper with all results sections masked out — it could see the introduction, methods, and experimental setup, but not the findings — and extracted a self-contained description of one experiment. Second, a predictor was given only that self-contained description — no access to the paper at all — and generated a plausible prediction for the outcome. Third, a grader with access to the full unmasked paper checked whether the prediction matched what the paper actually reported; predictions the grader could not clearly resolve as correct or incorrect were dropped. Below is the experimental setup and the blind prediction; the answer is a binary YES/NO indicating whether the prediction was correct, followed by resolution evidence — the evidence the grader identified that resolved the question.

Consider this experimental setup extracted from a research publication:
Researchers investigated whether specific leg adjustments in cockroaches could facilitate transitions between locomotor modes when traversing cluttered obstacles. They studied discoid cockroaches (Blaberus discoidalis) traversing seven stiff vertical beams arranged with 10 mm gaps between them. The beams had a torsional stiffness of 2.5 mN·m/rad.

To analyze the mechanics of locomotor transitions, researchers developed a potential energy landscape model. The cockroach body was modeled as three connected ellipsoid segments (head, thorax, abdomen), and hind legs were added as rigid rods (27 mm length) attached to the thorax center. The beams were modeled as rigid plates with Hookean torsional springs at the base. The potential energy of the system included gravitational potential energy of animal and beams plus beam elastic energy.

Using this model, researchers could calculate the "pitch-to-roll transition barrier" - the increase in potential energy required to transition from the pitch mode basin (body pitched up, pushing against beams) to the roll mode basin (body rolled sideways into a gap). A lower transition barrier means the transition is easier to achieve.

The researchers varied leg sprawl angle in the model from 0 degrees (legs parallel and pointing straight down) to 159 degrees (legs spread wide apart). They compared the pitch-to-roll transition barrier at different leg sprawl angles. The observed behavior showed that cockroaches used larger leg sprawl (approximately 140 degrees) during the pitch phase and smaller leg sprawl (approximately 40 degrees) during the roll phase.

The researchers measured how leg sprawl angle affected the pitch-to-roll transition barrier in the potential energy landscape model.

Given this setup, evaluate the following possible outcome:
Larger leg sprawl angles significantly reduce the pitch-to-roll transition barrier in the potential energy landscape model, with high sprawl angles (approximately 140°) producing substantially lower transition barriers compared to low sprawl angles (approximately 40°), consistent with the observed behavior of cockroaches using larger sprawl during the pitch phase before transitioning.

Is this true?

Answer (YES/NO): NO